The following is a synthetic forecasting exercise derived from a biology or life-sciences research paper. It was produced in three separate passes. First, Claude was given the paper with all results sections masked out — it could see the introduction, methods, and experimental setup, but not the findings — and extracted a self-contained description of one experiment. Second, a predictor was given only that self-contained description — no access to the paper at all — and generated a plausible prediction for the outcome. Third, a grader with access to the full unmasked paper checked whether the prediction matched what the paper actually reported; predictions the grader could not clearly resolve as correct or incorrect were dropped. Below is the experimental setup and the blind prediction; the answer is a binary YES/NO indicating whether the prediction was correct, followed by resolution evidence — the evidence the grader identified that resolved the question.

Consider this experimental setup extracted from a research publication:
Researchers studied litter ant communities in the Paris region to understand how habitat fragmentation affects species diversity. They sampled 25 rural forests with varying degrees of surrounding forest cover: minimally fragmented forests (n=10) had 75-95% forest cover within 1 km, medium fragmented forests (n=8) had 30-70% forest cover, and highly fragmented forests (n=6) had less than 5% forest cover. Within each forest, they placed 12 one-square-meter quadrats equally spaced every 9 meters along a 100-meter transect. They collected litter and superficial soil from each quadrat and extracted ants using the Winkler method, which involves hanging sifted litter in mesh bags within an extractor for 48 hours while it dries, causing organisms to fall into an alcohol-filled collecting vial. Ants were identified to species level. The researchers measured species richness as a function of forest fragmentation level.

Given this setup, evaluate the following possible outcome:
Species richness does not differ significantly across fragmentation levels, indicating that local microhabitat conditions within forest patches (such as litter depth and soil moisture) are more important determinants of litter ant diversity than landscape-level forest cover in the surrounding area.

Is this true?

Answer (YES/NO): NO